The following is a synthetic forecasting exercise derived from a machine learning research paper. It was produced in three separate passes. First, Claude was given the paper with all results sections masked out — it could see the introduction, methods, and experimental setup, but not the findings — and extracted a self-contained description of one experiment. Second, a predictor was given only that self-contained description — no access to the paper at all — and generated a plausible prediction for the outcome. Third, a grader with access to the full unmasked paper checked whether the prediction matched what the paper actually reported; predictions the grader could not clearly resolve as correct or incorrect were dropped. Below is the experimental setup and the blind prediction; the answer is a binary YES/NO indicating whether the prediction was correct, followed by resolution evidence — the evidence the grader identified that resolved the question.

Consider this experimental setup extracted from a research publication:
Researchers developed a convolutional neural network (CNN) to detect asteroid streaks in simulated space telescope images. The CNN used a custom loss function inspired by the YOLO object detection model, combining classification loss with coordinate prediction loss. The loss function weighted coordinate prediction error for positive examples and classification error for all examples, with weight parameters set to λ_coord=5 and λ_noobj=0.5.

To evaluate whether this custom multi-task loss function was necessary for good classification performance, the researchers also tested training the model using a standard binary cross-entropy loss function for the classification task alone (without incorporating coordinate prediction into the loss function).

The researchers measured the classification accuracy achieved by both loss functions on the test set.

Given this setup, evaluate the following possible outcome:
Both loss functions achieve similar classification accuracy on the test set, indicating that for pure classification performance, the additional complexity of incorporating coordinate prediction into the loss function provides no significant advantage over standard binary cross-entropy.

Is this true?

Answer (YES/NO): YES